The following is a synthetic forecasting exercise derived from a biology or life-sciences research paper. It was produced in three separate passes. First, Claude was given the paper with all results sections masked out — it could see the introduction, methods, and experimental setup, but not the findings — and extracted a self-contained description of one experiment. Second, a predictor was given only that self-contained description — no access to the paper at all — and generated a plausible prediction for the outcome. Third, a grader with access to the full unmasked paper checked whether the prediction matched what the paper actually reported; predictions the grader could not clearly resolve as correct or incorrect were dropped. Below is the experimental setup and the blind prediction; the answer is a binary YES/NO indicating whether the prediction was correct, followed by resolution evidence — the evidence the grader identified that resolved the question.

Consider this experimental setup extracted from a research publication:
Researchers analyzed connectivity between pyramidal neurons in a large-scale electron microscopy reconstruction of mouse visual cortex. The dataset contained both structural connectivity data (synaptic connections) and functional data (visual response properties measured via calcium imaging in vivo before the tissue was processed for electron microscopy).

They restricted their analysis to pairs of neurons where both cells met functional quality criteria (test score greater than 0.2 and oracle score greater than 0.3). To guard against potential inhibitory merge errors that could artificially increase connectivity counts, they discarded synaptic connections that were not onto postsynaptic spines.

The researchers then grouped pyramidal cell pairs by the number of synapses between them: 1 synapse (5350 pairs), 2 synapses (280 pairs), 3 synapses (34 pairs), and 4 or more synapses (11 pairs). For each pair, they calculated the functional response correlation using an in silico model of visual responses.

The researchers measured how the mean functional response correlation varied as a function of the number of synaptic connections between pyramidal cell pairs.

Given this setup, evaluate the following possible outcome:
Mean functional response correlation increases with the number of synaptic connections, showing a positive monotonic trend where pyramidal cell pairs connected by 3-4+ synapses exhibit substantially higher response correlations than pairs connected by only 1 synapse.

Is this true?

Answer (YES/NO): NO